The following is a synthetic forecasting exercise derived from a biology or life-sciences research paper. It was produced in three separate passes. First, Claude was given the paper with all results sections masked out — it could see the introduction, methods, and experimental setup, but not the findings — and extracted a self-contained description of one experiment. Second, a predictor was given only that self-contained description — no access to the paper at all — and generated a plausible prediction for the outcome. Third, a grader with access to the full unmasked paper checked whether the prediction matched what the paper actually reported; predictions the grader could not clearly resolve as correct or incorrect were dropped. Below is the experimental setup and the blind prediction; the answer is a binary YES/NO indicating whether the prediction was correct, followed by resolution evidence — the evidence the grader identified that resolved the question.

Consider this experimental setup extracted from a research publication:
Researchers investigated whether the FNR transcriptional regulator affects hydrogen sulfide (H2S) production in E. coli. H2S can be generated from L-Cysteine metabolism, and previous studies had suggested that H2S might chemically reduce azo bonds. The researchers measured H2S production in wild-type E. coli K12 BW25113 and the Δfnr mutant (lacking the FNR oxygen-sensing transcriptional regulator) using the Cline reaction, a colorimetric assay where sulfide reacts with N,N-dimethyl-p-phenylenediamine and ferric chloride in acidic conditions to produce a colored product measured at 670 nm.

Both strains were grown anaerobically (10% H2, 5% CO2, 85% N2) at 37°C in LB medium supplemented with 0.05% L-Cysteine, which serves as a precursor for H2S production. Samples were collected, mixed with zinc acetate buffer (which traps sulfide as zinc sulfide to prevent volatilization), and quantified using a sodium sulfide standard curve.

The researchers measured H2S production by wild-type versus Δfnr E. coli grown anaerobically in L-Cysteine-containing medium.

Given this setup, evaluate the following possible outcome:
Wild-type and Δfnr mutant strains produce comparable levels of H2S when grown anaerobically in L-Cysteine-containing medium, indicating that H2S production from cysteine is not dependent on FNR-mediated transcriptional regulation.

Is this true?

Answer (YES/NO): NO